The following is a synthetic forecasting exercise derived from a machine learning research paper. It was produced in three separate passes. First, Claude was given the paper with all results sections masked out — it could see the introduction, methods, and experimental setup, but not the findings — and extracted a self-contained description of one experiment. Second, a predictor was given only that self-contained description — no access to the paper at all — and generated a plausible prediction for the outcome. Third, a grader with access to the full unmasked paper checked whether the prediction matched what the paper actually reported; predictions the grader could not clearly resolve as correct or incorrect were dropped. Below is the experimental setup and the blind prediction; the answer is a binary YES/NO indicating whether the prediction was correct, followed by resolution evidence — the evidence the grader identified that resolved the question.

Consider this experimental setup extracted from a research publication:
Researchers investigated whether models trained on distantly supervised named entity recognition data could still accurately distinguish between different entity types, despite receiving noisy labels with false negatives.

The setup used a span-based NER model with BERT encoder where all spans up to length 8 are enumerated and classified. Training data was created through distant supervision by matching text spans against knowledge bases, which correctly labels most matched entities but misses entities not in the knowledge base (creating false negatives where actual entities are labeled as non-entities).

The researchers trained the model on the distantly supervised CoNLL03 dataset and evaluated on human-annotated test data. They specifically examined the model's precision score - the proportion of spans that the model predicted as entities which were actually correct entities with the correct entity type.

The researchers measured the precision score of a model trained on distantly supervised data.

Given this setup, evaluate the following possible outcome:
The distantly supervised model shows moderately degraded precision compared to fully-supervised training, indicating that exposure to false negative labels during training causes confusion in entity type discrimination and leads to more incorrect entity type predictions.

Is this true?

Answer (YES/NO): NO